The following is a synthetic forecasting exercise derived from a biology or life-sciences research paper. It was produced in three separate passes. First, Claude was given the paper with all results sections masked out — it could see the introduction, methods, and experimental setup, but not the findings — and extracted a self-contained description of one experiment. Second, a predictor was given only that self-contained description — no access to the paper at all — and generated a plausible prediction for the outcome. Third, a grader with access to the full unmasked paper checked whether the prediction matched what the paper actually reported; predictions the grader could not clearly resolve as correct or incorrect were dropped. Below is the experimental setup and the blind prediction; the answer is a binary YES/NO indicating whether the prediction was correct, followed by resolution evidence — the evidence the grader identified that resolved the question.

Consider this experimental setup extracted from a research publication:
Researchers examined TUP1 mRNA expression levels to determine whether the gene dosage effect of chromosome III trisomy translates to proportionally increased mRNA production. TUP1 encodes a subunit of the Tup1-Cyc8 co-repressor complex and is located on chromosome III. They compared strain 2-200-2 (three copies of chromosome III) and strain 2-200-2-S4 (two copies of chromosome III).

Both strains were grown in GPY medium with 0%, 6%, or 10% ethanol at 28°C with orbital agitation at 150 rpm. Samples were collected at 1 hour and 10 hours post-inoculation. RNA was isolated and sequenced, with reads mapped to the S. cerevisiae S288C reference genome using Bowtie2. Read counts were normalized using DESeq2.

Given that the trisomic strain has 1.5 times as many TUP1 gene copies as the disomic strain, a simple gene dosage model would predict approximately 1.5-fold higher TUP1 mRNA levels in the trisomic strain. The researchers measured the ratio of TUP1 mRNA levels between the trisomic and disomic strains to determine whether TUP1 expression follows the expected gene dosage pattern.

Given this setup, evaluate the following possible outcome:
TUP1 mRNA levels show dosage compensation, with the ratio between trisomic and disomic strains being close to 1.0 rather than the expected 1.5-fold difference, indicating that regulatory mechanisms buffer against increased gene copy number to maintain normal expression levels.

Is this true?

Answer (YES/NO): NO